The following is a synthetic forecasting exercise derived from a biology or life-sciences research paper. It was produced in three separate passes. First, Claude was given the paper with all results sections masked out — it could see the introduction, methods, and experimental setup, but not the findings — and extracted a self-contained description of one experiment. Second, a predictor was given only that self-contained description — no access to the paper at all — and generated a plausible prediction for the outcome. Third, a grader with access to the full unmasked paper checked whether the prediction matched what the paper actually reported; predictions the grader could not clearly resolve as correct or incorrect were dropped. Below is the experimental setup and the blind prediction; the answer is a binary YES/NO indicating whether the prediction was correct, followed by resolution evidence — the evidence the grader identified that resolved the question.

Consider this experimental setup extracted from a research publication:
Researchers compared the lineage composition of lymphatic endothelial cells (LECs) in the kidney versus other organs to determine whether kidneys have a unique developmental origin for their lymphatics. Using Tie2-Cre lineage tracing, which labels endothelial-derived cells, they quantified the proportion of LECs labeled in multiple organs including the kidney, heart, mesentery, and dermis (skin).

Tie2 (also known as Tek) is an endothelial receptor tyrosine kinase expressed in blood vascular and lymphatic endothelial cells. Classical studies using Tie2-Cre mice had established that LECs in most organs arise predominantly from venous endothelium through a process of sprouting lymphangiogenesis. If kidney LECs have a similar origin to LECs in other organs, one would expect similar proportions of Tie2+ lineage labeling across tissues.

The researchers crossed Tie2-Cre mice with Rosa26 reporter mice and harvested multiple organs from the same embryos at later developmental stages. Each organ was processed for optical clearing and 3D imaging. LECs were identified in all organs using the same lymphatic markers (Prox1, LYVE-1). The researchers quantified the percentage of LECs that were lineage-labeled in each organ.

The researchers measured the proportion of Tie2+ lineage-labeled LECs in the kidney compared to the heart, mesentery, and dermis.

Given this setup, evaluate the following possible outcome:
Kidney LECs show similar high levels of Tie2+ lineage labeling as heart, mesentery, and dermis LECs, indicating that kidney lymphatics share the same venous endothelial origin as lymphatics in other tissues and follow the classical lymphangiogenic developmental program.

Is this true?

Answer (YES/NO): NO